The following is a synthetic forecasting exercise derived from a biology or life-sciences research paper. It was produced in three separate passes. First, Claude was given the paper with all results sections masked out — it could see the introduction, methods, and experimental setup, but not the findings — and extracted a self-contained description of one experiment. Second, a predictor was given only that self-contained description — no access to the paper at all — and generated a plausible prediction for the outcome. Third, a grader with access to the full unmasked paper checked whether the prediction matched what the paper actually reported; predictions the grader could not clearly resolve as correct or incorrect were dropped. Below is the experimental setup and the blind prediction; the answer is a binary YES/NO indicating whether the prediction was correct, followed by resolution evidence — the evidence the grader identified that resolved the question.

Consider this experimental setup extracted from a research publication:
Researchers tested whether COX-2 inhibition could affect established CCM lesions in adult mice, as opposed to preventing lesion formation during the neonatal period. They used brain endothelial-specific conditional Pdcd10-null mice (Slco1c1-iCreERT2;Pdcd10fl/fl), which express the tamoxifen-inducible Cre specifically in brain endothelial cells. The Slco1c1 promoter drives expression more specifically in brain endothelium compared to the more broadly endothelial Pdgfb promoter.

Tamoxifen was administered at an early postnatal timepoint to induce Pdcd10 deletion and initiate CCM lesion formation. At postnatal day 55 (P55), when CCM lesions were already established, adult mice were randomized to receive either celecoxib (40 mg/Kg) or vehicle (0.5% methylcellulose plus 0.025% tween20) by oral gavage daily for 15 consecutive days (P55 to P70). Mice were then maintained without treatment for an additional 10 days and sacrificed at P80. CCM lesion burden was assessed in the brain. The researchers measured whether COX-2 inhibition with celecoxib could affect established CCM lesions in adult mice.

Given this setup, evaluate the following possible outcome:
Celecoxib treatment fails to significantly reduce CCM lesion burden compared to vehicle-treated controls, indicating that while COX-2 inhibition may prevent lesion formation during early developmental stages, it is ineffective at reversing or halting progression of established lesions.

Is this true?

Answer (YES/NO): NO